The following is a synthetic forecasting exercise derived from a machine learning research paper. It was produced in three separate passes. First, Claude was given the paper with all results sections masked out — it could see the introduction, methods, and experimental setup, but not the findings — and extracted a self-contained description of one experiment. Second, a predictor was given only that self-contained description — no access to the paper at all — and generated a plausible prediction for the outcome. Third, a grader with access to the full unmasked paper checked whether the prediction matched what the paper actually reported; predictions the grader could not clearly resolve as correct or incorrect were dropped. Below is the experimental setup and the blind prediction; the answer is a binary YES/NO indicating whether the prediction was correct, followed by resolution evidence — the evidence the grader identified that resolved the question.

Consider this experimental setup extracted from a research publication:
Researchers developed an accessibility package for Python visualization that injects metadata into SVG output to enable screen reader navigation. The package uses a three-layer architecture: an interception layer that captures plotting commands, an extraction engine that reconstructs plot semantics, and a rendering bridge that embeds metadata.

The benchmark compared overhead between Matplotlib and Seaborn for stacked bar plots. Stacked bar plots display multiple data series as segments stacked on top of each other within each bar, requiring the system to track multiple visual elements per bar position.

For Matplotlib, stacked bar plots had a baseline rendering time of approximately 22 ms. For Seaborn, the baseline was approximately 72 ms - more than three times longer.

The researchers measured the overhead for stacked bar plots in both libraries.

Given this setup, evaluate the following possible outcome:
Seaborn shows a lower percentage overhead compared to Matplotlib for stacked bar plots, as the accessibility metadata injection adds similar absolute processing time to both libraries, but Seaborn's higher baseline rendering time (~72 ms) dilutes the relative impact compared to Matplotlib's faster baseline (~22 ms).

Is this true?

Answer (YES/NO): YES